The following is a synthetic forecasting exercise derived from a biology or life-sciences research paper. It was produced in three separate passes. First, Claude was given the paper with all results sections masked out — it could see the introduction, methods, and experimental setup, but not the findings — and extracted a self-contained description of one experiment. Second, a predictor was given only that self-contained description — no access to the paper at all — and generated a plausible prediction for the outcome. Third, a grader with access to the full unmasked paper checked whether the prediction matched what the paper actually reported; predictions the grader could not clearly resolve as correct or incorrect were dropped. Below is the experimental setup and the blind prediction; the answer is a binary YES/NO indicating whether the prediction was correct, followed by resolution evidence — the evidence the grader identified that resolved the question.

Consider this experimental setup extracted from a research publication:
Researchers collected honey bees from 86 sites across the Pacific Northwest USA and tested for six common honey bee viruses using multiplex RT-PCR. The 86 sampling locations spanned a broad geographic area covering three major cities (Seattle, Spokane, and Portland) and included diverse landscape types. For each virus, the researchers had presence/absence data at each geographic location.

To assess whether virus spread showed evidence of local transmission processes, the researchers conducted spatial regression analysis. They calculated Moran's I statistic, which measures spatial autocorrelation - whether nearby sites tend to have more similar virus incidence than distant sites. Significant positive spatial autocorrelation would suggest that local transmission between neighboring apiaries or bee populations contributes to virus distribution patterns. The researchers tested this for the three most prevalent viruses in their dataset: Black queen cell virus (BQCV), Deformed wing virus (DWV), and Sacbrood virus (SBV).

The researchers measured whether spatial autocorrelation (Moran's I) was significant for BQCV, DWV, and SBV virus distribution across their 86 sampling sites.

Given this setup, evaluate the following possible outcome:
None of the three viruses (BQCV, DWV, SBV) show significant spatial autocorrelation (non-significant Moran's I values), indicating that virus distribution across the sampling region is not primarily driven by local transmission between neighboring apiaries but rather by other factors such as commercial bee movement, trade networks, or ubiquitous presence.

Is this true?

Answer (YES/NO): YES